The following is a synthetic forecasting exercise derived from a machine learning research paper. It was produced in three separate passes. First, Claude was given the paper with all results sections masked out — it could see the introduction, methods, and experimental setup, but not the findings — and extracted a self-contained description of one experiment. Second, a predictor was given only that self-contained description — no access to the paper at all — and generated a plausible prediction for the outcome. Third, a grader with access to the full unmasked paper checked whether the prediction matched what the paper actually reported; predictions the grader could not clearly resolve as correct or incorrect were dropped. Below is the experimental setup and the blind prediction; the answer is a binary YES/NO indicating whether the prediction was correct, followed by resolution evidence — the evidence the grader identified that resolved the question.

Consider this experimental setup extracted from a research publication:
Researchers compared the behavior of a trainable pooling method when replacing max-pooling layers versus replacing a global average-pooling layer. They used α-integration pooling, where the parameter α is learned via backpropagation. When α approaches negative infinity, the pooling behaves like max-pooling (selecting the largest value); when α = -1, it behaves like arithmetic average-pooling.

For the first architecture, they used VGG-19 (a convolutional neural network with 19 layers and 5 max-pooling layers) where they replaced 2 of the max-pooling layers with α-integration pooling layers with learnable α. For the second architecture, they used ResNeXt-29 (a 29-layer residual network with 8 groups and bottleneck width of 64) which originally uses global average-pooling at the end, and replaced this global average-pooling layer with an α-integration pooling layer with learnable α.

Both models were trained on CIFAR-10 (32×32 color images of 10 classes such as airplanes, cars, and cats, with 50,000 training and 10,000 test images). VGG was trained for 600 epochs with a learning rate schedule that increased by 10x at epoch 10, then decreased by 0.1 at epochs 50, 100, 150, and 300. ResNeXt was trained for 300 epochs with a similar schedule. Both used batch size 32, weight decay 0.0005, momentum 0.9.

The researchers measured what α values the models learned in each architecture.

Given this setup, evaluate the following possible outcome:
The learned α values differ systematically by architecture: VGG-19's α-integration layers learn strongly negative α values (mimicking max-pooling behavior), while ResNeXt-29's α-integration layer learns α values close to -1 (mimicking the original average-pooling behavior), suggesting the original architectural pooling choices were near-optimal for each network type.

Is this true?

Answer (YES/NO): NO